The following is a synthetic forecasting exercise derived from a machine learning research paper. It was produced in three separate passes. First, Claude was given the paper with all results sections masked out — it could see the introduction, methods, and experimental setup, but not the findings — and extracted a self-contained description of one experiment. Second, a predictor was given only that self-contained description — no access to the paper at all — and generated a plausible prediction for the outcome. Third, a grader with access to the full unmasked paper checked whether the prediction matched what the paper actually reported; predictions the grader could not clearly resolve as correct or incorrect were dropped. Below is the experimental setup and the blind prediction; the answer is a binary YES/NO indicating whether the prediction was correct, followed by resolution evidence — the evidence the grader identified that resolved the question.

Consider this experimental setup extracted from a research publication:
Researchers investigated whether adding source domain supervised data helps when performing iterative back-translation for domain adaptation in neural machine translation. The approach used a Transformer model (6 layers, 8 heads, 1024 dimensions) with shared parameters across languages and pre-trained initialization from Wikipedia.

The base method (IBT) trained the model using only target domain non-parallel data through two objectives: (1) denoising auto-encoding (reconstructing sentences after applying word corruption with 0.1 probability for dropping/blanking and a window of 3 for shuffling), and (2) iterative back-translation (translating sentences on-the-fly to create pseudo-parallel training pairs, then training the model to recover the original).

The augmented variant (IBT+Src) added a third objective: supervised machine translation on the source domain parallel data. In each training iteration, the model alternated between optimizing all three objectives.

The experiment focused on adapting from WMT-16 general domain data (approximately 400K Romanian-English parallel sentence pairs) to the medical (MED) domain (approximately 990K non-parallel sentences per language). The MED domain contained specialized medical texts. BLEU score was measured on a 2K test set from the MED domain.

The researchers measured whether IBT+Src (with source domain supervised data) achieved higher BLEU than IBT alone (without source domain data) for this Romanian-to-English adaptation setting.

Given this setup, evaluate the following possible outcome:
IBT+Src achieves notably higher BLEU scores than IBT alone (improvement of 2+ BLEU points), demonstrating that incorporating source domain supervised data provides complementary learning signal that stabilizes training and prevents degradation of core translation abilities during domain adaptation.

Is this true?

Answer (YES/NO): NO